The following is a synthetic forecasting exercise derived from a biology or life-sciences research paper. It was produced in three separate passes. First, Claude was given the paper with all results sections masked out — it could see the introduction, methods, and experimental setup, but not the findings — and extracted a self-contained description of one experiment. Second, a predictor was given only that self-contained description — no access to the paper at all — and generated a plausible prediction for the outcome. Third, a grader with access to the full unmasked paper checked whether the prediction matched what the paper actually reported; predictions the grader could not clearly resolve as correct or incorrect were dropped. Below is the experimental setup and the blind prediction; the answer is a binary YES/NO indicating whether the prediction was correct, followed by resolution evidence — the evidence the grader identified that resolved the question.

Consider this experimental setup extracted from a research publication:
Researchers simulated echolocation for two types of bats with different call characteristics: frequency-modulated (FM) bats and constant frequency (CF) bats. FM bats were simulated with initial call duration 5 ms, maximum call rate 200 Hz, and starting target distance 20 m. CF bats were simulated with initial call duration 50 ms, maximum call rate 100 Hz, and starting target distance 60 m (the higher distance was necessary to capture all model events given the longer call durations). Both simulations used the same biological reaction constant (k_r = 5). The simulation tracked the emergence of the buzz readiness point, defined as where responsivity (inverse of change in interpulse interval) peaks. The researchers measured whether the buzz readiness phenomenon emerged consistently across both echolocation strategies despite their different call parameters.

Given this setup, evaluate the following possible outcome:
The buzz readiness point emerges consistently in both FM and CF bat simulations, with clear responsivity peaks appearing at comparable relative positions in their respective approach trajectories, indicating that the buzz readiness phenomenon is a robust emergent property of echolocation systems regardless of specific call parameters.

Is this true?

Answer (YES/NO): YES